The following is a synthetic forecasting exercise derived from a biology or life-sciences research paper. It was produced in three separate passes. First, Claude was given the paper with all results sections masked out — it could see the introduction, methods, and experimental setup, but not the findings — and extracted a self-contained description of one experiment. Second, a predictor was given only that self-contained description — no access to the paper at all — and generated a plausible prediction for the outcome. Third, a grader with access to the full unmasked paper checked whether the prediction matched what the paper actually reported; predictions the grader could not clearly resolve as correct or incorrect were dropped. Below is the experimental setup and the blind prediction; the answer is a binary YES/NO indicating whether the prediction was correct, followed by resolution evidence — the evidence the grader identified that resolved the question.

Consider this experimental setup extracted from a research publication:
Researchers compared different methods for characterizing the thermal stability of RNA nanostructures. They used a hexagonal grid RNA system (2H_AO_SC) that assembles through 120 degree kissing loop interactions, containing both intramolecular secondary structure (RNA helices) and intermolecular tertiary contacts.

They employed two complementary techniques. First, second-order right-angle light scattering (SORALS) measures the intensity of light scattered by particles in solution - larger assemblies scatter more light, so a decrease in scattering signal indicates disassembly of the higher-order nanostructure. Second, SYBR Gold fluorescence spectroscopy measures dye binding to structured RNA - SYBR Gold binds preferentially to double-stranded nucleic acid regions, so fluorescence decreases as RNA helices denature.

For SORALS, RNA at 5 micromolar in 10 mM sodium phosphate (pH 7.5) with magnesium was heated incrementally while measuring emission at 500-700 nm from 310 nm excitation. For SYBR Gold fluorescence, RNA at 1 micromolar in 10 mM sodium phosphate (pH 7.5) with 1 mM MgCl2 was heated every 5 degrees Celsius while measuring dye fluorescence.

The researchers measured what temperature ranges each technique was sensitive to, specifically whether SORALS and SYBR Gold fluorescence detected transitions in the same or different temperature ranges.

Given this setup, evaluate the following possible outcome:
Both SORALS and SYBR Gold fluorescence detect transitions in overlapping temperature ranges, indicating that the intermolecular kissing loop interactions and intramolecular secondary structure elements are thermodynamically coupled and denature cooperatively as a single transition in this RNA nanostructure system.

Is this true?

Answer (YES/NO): NO